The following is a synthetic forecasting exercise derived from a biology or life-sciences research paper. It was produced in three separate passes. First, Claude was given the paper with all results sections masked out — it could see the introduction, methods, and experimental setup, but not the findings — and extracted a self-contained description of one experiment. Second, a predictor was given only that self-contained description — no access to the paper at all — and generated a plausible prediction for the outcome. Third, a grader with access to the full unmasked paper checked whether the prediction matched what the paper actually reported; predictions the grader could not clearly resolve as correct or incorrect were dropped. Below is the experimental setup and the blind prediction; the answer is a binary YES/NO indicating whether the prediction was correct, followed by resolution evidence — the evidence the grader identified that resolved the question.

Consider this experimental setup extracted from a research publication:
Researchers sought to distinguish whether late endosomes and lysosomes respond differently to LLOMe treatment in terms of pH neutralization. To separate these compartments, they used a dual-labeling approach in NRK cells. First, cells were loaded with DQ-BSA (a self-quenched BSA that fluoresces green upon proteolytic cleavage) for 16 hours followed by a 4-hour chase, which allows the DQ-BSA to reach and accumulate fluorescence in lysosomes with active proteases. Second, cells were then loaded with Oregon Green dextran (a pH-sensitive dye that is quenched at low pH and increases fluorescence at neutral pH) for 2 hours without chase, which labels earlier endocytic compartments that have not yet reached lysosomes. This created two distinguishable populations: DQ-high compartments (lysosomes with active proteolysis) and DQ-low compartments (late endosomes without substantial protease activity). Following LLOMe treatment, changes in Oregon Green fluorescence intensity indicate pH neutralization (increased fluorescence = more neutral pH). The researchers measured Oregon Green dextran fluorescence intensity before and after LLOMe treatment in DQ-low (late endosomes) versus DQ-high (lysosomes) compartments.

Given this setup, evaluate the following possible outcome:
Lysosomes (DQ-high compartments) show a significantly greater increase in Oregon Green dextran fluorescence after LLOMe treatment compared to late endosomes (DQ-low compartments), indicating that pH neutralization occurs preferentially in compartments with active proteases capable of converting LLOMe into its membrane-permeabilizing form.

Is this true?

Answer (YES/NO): NO